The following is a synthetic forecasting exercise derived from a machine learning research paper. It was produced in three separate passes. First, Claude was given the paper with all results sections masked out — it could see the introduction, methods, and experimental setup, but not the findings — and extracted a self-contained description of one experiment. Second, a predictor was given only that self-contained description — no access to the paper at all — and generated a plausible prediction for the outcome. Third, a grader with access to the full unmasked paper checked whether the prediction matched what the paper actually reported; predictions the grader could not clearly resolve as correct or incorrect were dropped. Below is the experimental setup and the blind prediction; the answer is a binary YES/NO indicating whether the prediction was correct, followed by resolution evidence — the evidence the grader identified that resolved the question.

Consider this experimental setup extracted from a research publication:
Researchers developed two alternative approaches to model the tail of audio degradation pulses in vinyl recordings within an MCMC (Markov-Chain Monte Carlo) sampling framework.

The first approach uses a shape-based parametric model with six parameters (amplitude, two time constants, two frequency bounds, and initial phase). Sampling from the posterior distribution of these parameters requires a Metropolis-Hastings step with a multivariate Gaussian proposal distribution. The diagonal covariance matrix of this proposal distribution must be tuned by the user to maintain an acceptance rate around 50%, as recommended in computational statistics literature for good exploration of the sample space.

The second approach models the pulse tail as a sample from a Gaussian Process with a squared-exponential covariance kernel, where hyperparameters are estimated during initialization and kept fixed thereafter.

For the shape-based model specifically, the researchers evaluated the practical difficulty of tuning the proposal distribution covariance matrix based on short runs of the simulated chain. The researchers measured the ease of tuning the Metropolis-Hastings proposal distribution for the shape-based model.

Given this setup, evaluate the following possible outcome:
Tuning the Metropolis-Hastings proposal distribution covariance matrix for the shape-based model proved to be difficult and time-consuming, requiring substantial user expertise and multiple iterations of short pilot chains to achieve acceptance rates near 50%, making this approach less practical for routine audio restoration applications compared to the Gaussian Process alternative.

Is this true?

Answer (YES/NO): YES